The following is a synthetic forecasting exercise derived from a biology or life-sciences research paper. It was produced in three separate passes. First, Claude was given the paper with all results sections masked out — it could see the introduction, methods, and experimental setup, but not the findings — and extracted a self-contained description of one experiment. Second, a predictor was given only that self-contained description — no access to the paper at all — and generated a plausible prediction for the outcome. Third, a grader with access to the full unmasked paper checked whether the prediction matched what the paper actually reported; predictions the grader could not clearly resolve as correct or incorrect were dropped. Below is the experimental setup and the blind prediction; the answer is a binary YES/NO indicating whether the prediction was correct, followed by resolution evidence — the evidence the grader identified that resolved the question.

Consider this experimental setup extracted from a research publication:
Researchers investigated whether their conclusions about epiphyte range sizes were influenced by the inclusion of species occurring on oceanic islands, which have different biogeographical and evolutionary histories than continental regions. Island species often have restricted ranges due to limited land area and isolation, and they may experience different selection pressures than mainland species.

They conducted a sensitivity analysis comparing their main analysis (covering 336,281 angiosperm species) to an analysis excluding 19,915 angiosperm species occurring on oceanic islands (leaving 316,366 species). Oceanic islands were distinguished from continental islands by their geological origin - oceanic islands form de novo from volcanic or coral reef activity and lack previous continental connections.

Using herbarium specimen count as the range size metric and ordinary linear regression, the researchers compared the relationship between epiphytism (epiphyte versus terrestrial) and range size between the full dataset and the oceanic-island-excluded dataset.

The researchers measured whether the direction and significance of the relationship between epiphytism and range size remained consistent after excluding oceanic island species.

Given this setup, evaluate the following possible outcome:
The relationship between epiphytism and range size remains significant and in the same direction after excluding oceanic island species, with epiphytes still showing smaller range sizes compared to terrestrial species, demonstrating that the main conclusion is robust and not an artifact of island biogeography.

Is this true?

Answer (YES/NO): YES